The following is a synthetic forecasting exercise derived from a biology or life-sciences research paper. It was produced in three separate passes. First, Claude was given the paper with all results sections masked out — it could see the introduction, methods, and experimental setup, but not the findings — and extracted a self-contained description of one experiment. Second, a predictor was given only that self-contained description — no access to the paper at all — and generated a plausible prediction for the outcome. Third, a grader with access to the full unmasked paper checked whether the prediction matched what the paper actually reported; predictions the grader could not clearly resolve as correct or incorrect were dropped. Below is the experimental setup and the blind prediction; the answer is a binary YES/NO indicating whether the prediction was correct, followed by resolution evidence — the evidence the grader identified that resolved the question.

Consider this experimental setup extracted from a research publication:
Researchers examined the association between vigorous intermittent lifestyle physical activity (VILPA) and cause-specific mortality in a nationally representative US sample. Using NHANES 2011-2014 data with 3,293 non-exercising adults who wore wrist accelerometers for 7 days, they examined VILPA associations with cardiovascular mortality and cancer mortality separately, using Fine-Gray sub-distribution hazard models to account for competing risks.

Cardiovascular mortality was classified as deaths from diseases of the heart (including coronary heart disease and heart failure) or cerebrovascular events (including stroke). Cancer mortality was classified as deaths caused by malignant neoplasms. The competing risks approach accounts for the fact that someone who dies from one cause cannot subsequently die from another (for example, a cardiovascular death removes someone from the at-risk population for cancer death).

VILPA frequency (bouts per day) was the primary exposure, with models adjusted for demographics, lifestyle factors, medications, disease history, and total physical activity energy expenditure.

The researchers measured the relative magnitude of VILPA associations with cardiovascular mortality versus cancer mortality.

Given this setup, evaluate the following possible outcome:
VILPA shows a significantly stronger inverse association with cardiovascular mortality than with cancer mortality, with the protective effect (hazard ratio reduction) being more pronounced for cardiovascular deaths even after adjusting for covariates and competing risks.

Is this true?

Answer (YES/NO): NO